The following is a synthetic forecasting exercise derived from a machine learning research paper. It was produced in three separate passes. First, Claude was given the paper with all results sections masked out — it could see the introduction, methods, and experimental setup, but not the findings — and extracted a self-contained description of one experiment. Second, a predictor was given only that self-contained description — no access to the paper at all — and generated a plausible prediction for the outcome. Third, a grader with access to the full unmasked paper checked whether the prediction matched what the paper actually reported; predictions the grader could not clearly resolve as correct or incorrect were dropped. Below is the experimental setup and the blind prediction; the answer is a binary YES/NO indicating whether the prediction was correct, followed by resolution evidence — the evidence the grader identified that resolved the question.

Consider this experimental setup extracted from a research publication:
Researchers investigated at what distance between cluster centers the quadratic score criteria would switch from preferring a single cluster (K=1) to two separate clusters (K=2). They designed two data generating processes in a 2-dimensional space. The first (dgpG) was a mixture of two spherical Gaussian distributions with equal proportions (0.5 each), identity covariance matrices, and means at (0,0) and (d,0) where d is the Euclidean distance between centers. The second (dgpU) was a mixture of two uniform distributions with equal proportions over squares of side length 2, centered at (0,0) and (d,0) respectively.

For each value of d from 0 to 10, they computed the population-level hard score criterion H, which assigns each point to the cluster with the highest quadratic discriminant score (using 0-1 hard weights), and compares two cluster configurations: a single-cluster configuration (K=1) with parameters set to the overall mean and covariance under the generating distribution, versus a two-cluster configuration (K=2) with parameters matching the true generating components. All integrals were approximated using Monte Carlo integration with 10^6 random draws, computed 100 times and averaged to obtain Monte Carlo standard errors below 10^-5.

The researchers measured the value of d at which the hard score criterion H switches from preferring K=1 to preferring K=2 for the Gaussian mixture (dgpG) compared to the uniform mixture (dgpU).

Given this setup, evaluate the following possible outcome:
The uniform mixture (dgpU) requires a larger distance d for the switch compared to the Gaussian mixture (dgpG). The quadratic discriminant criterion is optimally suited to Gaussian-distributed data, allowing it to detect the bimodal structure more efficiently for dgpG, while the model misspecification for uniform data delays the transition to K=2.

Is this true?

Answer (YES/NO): YES